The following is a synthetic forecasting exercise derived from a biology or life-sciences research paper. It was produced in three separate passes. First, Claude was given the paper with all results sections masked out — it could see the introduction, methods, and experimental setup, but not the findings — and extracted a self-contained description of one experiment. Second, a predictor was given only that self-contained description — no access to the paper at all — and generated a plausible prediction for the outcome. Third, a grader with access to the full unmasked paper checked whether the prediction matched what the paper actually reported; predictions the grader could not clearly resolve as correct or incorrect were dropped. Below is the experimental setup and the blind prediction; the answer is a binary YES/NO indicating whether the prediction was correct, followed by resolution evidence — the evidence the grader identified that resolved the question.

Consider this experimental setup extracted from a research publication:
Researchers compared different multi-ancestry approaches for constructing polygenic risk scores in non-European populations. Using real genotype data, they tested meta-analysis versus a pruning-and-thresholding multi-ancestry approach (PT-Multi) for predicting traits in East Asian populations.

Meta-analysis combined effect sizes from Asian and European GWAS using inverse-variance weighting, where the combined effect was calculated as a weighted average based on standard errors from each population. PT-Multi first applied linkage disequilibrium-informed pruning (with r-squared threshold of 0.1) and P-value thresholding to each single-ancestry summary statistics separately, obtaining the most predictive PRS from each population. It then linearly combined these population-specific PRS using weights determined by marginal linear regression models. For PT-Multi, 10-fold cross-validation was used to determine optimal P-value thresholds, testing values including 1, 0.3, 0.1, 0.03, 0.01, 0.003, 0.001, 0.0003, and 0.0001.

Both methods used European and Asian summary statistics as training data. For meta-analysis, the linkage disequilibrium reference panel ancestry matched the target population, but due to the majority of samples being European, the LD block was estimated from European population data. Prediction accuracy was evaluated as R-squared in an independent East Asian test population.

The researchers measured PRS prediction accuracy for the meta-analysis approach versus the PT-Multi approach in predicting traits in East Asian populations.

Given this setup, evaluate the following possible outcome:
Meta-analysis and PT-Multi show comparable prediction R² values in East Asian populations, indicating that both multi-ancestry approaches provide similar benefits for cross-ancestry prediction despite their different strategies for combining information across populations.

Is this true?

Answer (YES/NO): NO